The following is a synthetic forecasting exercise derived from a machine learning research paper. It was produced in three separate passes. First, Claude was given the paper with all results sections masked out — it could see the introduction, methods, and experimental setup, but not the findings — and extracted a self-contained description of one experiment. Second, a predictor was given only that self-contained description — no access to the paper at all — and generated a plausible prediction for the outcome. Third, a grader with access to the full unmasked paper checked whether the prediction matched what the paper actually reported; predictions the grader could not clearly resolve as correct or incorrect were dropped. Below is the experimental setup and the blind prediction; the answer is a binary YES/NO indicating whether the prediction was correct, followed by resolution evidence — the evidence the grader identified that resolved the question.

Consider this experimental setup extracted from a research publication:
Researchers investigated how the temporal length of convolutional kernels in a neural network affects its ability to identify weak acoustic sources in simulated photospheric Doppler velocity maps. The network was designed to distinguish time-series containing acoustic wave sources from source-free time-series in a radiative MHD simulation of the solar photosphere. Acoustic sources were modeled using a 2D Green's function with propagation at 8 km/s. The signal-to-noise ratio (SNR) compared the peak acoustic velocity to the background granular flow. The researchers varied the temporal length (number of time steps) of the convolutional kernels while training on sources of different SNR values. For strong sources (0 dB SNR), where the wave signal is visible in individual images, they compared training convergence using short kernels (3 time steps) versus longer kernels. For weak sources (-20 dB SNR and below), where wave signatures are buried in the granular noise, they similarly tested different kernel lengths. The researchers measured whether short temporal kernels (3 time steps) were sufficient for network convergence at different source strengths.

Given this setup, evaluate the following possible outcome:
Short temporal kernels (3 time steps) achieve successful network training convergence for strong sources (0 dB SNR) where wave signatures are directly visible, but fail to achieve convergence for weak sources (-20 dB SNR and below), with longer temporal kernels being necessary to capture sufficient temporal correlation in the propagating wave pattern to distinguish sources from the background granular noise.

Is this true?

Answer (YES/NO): YES